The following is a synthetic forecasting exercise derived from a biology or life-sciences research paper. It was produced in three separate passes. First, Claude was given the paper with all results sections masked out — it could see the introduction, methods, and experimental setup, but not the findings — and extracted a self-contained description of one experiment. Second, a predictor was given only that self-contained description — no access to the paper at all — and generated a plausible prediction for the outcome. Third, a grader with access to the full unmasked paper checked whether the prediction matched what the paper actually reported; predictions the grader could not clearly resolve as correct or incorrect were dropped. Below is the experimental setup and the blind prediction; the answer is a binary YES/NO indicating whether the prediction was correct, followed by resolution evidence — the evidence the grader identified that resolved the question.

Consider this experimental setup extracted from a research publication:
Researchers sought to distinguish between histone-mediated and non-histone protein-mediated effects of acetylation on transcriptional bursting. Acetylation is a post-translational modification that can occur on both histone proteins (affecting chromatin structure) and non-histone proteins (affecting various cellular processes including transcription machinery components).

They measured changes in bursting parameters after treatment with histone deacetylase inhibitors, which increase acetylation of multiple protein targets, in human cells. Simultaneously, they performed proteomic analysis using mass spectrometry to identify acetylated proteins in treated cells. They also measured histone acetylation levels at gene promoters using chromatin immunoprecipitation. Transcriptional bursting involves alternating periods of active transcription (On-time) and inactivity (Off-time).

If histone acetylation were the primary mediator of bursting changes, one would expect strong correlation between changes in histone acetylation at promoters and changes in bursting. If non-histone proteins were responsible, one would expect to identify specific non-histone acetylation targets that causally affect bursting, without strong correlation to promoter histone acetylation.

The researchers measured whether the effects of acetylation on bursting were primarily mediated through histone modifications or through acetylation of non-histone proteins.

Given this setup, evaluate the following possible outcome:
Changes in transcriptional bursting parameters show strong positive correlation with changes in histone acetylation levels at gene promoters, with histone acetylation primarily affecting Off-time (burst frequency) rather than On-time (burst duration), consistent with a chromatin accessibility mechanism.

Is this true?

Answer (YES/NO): NO